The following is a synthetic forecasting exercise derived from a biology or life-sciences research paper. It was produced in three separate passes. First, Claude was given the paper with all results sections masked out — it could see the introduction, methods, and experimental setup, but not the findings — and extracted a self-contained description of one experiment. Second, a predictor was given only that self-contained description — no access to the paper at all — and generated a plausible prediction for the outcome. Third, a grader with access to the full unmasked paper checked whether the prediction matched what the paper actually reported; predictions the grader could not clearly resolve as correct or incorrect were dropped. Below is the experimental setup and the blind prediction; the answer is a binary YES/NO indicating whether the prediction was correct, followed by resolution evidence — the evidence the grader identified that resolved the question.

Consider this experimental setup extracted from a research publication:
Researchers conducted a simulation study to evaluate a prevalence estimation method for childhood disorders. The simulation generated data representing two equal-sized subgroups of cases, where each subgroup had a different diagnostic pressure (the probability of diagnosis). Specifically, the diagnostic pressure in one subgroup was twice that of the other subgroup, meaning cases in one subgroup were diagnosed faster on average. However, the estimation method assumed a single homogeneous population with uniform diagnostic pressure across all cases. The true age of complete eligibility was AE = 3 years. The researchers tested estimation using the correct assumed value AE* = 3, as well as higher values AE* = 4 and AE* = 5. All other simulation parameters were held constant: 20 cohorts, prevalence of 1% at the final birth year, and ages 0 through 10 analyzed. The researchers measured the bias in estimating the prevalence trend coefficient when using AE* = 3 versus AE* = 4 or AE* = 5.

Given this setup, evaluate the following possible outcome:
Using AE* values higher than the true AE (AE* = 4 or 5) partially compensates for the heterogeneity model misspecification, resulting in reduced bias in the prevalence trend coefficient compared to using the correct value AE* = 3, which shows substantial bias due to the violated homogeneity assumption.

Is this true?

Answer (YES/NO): YES